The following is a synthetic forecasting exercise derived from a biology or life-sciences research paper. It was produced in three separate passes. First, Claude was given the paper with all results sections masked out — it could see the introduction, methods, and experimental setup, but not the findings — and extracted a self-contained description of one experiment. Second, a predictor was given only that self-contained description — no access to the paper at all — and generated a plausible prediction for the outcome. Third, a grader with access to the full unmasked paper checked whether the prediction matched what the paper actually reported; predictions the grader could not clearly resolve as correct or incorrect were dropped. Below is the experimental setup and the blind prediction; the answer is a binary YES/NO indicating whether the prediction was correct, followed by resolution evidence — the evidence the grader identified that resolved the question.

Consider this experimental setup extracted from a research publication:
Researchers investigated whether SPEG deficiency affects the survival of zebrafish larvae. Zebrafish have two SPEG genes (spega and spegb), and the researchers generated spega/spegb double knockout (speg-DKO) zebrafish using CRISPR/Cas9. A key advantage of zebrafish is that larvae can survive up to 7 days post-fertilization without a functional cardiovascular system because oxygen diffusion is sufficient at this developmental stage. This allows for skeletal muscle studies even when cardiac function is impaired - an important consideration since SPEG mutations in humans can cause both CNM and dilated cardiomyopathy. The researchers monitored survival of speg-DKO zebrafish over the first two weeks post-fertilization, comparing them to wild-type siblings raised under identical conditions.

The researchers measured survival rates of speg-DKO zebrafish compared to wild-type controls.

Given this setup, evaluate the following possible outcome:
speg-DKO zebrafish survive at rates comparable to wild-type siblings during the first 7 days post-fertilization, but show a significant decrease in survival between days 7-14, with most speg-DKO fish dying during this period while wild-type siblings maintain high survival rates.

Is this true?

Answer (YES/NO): YES